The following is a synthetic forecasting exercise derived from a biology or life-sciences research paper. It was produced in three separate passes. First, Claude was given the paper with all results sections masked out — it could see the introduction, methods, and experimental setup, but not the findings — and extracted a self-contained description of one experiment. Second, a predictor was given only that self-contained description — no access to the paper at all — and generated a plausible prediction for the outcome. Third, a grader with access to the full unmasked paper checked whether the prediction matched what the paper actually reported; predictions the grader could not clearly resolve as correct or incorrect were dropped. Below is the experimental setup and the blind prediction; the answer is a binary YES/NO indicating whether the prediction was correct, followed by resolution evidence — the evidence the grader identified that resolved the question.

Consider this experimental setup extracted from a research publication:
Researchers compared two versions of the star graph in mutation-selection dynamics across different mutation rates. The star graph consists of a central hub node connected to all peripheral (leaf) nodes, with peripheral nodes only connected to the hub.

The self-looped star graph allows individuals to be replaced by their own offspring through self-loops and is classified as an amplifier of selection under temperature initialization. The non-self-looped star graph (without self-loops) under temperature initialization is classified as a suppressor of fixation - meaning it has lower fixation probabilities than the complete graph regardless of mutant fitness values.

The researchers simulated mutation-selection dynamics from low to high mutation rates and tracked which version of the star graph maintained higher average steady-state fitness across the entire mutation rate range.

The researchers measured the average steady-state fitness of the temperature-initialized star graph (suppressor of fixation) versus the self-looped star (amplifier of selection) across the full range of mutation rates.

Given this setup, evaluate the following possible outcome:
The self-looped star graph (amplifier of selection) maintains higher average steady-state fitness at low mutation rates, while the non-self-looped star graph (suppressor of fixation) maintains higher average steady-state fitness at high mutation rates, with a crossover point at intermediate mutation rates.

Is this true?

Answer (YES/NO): YES